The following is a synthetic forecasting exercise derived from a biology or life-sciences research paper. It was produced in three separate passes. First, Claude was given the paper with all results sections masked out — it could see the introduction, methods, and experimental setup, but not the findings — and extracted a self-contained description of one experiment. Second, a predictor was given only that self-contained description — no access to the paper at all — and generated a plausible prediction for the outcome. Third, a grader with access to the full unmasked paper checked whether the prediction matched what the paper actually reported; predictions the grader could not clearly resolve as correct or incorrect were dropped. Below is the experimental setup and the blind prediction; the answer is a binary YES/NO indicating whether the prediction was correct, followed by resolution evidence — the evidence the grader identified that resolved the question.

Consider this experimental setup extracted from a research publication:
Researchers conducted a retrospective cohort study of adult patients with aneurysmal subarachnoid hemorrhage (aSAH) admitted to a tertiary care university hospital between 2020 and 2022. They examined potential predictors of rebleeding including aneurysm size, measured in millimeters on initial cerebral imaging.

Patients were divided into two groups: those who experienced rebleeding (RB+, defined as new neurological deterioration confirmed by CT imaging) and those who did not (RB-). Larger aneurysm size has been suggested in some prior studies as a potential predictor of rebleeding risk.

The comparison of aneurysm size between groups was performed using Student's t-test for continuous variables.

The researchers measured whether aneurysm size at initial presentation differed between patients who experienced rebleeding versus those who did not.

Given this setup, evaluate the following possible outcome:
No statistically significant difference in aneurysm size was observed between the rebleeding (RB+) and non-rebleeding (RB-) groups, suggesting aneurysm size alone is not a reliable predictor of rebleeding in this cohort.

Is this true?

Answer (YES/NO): YES